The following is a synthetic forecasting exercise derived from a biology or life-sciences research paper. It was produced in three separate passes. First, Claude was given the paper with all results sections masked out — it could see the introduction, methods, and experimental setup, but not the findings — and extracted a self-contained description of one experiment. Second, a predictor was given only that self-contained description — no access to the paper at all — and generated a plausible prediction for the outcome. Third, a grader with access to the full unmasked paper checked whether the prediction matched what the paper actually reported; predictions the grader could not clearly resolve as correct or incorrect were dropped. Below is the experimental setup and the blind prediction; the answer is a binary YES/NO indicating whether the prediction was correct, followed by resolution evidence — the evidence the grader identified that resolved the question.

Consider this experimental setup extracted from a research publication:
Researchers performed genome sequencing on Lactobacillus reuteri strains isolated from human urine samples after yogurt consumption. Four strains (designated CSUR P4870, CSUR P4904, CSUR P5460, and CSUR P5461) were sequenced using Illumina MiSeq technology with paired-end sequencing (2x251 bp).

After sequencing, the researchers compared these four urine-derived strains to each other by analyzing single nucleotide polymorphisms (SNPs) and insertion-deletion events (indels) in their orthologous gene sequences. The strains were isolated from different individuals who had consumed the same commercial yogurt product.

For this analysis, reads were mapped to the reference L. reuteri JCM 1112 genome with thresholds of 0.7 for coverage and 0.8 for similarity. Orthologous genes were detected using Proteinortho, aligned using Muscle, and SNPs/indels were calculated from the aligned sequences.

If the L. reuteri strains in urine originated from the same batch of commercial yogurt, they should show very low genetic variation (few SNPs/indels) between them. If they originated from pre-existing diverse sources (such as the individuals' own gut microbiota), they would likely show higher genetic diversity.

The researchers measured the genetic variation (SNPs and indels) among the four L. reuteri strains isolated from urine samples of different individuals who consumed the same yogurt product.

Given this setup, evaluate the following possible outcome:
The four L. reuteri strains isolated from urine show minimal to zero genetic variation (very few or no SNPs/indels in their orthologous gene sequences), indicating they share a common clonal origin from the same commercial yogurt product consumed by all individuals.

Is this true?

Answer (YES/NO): YES